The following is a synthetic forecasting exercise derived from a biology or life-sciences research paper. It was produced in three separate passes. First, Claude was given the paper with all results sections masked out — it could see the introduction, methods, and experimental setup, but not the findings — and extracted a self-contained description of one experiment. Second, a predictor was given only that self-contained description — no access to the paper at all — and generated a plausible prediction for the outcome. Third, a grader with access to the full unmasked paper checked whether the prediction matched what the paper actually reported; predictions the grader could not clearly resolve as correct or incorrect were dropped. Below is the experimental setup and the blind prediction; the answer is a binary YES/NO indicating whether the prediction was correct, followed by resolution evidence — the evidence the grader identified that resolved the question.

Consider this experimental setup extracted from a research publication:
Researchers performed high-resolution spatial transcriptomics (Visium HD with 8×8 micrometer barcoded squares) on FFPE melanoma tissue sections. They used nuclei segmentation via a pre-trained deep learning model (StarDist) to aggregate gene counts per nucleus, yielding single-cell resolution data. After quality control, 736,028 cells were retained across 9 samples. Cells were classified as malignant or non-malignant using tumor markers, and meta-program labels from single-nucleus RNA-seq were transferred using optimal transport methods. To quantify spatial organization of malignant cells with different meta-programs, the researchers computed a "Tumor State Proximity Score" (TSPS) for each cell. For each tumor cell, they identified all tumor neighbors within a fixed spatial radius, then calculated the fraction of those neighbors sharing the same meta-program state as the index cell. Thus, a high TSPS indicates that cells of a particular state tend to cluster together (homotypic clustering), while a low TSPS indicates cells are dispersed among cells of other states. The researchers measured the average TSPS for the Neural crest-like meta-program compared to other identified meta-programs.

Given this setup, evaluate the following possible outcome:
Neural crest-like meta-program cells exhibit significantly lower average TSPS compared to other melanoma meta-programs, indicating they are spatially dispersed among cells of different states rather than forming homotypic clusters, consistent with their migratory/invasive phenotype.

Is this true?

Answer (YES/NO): NO